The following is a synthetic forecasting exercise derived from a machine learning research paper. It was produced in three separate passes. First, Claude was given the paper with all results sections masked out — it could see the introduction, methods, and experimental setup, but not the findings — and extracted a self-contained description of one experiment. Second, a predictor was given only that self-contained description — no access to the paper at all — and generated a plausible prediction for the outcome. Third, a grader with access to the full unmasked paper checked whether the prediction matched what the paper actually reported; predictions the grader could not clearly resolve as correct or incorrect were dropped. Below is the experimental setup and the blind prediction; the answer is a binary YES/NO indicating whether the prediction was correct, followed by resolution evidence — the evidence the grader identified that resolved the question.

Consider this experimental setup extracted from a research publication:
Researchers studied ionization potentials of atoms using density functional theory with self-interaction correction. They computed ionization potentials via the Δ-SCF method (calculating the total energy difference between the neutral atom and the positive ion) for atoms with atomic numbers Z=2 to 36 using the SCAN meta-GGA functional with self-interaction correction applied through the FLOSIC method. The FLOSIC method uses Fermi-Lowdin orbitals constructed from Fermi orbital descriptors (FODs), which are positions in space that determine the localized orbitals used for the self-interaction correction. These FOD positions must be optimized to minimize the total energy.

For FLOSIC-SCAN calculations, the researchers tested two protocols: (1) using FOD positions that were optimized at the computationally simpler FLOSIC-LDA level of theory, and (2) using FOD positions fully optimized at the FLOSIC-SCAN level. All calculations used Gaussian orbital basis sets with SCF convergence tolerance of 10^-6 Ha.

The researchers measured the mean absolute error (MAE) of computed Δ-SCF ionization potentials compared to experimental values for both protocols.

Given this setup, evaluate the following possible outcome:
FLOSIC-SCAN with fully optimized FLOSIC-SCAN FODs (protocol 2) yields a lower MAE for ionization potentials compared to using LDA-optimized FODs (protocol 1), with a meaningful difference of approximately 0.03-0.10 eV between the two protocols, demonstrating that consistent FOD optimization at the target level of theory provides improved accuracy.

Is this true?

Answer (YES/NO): NO